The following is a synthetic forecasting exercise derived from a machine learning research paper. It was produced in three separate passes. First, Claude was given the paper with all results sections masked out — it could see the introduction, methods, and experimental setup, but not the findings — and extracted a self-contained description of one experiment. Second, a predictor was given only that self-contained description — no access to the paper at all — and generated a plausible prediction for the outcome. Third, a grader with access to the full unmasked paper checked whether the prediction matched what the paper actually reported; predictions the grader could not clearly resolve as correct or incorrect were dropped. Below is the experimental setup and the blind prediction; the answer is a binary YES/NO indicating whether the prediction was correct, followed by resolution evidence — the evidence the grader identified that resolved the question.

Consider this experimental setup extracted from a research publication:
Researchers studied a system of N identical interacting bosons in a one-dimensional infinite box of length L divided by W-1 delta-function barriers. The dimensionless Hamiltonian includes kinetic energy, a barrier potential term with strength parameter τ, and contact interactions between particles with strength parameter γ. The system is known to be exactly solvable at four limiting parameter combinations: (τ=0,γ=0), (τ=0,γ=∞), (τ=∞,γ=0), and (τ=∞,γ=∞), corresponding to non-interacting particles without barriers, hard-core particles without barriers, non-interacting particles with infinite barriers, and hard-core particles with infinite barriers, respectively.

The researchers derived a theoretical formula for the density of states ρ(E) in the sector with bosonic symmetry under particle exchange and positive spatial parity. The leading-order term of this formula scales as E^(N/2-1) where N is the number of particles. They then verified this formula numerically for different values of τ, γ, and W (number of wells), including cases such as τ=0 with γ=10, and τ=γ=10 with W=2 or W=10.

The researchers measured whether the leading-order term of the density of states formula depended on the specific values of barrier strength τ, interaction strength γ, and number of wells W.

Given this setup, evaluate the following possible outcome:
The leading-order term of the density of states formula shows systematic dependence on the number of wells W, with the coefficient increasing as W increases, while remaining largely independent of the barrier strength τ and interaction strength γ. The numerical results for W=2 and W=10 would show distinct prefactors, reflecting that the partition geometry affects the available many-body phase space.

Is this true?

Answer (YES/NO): NO